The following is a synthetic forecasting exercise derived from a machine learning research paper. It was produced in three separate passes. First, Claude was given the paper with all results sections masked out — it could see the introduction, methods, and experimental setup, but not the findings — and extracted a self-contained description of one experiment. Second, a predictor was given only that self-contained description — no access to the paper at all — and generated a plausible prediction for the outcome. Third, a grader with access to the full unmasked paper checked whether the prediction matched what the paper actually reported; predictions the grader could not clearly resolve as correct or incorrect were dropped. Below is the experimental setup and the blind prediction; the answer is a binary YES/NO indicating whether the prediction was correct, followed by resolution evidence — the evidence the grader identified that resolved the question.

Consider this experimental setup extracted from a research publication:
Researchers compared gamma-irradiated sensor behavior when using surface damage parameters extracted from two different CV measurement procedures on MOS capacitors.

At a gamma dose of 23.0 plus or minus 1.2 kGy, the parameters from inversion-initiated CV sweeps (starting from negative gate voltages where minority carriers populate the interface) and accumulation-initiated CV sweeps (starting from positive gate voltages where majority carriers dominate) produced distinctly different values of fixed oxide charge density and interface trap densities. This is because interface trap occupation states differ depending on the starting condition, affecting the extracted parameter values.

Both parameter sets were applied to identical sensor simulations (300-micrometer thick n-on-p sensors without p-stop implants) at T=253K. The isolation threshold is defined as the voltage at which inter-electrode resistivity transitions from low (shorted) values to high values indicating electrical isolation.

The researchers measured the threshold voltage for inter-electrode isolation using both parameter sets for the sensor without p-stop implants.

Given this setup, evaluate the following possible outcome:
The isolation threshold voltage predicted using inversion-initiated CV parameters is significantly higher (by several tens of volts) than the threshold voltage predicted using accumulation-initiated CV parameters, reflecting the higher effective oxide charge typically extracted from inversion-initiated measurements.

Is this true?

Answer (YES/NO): NO